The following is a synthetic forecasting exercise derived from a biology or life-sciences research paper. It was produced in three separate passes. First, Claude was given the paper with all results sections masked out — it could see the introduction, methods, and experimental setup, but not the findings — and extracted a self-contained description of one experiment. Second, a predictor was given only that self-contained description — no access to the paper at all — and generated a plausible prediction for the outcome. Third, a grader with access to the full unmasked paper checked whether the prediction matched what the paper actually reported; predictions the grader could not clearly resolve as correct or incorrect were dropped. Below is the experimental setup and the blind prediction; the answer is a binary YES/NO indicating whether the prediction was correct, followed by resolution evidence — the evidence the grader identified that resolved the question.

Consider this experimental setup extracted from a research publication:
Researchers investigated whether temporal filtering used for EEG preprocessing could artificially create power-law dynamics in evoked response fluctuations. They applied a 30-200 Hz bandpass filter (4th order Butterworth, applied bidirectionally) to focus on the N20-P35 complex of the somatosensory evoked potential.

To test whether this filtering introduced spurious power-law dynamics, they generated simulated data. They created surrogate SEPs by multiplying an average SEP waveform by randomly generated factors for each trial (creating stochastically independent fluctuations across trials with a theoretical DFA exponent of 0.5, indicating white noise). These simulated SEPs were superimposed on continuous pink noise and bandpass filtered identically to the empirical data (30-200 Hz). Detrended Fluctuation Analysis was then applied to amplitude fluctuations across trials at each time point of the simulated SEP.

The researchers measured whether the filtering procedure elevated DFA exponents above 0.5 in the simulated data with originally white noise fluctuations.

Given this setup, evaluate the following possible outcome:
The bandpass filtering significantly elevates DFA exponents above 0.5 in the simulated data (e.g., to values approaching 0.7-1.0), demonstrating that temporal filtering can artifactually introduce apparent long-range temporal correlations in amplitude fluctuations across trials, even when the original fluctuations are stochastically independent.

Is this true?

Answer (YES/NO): NO